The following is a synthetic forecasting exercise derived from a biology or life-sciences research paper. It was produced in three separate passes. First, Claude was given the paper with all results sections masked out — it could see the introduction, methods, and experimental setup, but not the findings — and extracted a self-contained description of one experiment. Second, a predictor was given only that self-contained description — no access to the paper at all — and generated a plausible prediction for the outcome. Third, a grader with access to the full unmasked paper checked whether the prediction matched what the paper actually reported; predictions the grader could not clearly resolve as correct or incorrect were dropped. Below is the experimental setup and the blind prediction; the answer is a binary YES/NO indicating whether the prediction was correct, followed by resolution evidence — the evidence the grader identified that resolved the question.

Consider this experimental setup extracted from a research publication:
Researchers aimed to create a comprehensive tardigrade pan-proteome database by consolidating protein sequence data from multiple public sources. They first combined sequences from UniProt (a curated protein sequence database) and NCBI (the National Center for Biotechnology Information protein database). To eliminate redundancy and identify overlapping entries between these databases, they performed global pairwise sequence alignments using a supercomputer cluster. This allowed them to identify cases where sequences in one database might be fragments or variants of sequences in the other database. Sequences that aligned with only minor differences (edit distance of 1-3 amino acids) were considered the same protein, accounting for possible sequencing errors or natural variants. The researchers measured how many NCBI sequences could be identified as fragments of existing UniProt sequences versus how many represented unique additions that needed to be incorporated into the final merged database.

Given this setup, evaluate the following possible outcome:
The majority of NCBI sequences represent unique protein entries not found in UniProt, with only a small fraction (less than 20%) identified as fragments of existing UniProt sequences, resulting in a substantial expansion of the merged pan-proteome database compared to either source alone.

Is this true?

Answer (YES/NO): YES